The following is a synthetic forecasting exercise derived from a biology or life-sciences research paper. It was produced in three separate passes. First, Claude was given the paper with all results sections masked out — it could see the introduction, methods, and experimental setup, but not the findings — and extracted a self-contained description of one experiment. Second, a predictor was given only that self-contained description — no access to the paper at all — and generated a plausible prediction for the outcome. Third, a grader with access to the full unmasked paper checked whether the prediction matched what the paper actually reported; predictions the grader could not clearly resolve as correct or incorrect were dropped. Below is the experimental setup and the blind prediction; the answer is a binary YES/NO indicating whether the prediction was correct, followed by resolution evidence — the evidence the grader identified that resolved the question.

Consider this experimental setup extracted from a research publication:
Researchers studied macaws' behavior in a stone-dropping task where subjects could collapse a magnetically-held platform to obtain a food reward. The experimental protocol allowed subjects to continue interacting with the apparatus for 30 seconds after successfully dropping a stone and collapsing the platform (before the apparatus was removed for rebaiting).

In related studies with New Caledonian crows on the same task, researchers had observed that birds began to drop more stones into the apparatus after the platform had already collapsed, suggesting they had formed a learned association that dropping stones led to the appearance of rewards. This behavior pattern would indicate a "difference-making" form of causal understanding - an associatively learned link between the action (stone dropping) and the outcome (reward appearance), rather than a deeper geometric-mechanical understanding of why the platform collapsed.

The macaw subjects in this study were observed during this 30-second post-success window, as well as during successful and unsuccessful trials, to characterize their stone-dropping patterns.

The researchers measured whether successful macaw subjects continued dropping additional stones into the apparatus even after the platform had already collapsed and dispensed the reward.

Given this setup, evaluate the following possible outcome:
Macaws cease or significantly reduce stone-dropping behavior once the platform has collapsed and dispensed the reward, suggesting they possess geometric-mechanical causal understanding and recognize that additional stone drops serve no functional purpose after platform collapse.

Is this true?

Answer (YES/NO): NO